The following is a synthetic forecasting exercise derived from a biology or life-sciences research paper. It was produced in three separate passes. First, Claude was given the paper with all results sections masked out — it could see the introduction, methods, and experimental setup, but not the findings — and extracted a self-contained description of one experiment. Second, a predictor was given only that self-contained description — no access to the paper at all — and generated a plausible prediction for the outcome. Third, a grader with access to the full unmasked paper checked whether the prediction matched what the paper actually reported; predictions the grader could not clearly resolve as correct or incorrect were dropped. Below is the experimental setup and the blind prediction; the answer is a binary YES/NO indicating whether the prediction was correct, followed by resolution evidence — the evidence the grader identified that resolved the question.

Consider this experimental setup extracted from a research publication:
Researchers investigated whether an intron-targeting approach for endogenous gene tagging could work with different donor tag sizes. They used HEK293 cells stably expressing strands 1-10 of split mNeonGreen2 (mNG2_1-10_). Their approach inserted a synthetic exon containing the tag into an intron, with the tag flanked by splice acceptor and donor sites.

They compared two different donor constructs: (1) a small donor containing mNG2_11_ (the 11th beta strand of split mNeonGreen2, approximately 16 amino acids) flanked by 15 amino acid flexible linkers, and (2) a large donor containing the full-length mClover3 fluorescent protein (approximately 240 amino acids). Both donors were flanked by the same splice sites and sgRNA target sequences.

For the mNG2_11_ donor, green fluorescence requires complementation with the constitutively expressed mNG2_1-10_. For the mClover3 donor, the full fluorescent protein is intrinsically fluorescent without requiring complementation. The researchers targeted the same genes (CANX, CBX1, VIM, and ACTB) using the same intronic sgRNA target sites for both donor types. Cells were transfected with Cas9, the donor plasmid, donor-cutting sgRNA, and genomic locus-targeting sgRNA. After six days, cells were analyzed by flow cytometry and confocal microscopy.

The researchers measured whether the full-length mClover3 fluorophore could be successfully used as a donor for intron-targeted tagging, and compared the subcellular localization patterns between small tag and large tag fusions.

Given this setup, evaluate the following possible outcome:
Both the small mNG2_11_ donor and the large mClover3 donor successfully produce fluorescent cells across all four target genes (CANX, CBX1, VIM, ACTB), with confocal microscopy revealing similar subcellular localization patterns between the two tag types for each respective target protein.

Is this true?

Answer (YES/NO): NO